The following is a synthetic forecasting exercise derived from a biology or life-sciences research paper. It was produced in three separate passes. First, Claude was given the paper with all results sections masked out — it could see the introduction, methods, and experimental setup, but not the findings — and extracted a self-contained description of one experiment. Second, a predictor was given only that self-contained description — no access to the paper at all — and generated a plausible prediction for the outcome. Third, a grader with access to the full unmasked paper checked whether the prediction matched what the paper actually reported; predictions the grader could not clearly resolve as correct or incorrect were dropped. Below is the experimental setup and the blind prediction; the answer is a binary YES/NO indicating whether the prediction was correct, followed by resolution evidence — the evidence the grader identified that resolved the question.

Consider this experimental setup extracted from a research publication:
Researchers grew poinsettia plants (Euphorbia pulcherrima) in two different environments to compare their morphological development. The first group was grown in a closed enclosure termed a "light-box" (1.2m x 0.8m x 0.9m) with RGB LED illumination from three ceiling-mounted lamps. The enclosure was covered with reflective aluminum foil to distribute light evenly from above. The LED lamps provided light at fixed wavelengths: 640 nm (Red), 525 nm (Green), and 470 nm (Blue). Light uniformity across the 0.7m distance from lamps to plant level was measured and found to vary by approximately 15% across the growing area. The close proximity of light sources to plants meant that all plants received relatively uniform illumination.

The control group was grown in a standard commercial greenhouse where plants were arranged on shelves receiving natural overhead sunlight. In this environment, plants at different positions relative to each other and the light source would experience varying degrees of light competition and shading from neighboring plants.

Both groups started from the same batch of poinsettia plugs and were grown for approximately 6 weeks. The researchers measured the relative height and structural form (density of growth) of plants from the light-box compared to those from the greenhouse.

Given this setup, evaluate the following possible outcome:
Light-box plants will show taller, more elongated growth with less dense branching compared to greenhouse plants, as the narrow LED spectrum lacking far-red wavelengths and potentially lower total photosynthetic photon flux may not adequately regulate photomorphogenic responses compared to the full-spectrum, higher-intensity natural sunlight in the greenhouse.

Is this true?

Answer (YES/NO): NO